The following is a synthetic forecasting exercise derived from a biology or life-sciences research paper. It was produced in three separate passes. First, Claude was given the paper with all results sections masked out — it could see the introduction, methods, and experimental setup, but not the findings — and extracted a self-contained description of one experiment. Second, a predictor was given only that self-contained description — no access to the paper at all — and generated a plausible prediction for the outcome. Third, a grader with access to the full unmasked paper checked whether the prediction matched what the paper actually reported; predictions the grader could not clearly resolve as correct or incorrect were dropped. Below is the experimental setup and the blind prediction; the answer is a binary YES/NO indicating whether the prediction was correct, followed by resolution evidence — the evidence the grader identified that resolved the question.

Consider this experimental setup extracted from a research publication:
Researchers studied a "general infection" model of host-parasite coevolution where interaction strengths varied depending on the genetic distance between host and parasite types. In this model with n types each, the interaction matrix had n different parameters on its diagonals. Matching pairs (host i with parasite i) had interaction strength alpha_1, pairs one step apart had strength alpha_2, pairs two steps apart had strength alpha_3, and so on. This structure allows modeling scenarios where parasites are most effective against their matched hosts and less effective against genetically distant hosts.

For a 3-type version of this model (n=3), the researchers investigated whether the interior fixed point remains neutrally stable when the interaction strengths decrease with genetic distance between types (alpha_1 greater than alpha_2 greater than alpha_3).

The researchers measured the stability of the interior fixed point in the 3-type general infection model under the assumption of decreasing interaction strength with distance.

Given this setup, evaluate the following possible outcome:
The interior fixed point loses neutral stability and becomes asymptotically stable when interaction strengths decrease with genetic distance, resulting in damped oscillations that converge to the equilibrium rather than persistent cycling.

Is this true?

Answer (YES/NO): NO